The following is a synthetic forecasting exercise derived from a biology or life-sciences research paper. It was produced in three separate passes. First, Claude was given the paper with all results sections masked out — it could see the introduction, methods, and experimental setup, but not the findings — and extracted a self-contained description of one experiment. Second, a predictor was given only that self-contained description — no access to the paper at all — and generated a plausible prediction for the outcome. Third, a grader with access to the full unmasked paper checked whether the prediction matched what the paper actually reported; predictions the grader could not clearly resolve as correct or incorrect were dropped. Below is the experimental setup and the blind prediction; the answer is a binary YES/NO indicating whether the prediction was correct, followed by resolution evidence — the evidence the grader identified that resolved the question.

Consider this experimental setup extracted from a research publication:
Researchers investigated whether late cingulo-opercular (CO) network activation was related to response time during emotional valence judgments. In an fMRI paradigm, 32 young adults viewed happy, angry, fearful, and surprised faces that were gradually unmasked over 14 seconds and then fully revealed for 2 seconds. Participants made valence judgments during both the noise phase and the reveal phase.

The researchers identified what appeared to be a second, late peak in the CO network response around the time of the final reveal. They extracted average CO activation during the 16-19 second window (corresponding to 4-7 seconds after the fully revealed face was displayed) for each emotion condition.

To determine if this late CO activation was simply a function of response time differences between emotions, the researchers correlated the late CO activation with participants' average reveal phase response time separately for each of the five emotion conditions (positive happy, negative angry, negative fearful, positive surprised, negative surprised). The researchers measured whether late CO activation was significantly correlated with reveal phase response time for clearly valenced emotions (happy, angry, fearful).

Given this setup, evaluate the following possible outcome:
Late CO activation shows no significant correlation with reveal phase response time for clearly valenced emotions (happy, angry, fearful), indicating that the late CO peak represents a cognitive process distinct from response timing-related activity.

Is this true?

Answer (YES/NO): NO